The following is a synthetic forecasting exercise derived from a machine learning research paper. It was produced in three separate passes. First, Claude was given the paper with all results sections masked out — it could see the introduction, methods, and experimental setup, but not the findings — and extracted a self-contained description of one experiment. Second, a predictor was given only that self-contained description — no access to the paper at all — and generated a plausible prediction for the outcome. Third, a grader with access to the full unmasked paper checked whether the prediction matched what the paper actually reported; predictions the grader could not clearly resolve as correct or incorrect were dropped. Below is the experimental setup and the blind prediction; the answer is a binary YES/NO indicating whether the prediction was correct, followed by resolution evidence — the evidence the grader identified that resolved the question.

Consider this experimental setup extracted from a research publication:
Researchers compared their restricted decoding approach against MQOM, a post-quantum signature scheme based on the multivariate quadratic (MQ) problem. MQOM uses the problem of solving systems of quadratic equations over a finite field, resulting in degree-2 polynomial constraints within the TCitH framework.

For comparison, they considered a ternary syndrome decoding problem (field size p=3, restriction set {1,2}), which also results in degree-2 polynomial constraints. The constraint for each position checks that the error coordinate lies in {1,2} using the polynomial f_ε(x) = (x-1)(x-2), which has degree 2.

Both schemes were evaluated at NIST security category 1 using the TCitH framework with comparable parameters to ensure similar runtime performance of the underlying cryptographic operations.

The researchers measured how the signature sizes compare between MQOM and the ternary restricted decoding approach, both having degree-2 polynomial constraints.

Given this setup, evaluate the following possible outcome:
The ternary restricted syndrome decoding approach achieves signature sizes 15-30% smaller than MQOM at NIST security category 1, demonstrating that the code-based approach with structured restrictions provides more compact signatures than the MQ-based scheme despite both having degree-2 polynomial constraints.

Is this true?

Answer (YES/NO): NO